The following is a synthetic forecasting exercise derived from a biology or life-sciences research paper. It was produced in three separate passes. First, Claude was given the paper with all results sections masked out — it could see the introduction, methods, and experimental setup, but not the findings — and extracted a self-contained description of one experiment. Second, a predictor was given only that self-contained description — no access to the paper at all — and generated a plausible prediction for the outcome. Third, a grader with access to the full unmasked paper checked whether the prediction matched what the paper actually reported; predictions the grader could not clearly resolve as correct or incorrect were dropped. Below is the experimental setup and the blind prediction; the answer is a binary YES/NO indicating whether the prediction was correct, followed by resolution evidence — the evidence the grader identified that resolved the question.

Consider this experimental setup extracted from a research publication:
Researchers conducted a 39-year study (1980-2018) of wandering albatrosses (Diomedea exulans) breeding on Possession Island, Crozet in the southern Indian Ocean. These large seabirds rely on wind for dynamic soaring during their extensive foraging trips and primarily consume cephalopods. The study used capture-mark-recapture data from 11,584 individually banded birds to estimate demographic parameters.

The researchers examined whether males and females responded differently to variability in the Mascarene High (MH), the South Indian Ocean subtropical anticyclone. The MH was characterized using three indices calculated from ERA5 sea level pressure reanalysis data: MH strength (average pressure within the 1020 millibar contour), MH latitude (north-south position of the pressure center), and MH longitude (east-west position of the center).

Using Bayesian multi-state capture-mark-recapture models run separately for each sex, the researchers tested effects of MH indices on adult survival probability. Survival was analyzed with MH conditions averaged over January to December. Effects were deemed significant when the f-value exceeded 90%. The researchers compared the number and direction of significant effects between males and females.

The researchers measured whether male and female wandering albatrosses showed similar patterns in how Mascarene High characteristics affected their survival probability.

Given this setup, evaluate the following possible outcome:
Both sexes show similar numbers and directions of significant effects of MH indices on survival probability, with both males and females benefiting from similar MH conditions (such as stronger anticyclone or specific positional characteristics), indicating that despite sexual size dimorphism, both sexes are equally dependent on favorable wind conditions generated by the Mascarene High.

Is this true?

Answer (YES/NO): NO